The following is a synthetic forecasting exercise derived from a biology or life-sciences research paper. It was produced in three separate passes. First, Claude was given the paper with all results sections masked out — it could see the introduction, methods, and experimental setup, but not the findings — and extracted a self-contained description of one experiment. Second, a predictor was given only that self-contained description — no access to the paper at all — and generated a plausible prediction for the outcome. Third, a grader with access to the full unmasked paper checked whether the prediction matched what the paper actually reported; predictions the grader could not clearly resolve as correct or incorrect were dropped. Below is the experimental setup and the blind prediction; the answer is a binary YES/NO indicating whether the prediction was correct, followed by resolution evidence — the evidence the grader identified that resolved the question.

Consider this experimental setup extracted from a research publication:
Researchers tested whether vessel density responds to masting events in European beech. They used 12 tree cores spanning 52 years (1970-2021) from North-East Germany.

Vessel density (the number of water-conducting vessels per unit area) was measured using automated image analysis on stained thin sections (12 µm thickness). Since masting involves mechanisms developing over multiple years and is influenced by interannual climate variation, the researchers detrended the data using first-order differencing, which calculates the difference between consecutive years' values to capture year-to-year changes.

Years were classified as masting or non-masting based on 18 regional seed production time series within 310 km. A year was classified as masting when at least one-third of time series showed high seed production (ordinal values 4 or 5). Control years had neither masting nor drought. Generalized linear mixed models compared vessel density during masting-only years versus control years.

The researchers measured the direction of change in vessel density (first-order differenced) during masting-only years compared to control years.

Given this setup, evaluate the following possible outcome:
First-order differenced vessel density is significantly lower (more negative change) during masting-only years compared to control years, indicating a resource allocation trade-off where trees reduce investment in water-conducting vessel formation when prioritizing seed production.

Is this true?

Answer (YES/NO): NO